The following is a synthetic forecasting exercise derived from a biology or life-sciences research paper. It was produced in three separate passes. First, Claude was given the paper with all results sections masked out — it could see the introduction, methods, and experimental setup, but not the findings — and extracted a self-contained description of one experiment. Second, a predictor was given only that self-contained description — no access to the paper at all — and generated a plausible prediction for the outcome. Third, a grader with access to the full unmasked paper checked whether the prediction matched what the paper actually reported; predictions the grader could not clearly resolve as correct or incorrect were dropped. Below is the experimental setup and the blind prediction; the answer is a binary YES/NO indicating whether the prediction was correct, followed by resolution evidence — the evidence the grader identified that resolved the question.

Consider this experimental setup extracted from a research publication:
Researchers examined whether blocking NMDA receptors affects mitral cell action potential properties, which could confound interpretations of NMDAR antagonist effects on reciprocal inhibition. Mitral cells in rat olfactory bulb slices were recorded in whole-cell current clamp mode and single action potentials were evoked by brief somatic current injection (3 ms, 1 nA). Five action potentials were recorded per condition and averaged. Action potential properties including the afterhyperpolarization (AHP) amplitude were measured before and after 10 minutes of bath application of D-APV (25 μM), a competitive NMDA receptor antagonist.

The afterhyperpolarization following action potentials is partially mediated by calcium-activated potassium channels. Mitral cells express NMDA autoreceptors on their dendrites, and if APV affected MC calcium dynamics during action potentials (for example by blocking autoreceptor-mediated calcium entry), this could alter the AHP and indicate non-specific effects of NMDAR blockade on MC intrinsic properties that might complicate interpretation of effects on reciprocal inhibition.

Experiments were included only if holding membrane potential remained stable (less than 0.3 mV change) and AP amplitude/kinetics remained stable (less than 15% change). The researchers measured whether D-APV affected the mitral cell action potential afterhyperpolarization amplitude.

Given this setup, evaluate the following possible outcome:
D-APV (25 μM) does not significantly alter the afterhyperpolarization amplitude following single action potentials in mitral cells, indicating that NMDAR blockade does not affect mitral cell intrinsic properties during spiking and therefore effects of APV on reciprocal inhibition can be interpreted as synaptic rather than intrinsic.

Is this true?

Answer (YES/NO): NO